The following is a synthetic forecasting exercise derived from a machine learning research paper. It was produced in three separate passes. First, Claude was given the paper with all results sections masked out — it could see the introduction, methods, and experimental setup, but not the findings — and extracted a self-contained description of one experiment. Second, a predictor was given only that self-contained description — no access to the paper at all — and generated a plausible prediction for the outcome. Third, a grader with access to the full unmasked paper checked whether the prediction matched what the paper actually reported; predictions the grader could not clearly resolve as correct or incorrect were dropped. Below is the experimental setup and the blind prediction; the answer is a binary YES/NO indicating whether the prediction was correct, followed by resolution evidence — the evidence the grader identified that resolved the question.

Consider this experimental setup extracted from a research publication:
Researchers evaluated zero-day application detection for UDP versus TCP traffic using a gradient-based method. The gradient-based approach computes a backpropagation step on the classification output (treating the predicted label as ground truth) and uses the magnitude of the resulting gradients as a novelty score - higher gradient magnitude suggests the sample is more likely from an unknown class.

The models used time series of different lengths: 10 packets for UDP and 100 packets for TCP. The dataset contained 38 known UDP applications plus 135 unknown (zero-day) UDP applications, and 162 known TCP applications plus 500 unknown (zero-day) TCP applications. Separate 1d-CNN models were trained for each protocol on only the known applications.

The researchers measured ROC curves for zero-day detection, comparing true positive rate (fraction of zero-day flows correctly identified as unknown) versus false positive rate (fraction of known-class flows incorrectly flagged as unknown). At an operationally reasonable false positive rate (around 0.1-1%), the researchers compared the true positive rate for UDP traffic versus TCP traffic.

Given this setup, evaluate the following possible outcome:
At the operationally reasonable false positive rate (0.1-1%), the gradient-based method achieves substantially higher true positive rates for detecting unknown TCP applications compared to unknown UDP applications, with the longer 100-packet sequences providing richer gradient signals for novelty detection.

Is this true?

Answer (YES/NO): NO